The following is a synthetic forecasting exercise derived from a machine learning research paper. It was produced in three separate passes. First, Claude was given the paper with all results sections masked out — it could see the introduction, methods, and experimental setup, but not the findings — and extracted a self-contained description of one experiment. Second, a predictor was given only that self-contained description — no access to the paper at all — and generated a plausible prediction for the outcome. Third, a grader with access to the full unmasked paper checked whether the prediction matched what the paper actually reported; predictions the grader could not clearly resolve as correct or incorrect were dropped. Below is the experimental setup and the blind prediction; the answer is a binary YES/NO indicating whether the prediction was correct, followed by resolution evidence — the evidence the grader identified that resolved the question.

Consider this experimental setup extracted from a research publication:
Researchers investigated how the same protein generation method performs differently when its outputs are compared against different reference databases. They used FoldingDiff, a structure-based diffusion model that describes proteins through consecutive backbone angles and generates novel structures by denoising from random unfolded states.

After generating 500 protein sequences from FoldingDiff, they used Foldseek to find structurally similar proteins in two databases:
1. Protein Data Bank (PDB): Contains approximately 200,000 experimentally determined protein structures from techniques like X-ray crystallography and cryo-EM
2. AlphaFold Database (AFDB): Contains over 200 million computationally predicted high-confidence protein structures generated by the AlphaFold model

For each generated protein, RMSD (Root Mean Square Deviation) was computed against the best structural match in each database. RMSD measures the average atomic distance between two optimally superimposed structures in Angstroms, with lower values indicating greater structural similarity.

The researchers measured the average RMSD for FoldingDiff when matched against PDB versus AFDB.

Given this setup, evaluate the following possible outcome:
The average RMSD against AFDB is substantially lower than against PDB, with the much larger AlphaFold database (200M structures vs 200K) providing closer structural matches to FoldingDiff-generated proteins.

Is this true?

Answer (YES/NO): NO